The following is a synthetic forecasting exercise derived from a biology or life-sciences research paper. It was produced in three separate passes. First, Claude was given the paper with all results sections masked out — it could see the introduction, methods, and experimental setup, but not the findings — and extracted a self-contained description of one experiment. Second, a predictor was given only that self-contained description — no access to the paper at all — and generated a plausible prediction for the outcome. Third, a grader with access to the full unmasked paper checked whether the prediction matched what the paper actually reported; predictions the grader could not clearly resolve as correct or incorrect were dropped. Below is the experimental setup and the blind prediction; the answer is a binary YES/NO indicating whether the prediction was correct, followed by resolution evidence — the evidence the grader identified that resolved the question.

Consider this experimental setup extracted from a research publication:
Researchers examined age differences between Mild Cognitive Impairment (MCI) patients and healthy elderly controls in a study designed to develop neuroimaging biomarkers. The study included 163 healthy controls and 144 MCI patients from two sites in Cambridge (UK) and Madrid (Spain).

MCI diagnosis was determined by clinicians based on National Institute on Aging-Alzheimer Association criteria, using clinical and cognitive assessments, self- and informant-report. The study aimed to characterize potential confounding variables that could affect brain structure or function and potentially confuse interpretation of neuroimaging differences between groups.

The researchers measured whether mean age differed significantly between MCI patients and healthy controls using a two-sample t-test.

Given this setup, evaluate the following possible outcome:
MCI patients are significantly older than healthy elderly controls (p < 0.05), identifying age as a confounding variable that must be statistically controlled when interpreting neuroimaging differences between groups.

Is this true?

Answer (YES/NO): YES